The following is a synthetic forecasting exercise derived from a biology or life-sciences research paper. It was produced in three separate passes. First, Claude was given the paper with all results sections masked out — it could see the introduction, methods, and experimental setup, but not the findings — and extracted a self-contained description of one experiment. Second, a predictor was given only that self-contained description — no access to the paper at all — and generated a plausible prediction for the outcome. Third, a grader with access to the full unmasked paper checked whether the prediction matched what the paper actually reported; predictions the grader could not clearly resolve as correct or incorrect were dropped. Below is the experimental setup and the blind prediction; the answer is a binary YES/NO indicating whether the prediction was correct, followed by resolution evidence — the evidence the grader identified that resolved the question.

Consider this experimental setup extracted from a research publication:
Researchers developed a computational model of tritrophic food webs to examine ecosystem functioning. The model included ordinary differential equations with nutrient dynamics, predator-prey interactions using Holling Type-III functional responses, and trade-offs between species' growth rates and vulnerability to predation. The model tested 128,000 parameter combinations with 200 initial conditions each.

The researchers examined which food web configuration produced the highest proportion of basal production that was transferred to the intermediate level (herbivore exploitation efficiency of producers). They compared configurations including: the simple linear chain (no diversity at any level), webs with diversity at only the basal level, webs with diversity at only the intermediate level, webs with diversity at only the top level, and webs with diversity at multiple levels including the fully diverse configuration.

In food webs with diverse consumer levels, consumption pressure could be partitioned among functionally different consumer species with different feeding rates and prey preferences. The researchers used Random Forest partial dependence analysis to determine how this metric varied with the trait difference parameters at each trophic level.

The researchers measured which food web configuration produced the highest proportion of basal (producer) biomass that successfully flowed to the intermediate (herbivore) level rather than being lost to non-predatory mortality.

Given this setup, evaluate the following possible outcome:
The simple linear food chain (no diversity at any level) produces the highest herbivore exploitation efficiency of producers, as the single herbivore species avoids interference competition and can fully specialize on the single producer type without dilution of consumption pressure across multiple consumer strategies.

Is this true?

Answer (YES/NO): NO